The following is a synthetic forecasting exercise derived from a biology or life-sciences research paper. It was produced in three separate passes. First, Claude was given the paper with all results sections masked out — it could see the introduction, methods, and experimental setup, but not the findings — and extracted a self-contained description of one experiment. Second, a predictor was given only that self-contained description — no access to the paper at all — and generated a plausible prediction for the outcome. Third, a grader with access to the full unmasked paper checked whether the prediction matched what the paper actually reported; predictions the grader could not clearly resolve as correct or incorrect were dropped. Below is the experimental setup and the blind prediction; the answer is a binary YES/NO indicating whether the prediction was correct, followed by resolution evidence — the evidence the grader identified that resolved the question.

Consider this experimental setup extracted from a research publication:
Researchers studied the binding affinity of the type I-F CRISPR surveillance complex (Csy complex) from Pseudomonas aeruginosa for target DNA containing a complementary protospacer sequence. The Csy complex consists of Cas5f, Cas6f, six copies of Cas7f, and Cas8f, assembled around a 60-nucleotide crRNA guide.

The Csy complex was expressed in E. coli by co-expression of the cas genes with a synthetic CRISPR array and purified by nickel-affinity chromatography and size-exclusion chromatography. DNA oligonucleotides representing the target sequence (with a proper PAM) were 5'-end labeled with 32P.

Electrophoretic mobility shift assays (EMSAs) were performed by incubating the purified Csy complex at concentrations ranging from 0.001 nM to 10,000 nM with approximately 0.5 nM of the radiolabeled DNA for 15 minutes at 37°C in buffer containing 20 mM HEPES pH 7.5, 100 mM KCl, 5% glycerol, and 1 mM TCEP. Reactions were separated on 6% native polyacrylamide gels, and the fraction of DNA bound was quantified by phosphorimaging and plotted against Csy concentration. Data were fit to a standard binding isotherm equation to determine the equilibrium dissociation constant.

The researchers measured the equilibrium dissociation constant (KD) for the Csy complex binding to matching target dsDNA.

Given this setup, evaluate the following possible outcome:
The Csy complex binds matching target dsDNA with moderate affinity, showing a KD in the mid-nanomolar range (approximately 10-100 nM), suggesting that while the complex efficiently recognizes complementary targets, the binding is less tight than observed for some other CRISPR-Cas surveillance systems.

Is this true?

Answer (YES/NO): NO